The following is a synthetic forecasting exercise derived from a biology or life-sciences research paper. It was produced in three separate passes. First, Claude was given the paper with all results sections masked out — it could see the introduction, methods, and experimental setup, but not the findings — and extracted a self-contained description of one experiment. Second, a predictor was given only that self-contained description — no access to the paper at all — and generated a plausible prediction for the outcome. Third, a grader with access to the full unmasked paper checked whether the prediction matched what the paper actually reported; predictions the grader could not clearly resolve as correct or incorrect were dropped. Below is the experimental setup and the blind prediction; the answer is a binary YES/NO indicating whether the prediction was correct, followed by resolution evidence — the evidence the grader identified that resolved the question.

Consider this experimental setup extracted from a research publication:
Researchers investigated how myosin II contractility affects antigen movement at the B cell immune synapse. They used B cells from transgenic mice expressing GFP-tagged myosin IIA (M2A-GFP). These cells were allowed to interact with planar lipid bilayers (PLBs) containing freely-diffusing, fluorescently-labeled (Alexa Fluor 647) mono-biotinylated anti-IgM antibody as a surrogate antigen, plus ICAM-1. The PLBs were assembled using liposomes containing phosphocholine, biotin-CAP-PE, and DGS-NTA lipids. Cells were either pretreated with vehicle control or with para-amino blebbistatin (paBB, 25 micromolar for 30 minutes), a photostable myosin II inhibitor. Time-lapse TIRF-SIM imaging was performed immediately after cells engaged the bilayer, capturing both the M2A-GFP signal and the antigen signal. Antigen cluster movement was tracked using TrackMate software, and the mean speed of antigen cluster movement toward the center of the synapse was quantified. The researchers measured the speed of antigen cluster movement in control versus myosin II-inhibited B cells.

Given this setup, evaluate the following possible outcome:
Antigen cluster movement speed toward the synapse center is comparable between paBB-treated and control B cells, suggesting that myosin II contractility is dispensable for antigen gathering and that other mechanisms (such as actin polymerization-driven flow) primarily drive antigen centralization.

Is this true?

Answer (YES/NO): NO